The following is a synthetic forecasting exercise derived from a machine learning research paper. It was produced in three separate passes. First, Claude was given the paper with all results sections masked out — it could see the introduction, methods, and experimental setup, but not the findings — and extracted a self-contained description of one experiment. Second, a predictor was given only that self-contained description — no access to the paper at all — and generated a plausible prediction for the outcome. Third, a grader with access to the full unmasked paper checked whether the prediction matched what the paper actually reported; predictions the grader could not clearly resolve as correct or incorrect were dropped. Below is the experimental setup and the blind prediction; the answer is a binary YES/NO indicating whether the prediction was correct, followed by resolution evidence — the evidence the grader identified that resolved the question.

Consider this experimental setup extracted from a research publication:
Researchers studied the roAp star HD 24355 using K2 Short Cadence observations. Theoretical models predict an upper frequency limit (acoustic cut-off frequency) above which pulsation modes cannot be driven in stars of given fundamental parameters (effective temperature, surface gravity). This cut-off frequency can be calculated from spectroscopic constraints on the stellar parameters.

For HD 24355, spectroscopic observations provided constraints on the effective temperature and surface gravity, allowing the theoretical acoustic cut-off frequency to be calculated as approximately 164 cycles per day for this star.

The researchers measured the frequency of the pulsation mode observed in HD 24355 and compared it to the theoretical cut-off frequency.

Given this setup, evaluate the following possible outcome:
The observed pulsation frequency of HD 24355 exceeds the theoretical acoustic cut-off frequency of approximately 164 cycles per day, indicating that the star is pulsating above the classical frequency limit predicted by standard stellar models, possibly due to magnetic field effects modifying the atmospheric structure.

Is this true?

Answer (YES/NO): YES